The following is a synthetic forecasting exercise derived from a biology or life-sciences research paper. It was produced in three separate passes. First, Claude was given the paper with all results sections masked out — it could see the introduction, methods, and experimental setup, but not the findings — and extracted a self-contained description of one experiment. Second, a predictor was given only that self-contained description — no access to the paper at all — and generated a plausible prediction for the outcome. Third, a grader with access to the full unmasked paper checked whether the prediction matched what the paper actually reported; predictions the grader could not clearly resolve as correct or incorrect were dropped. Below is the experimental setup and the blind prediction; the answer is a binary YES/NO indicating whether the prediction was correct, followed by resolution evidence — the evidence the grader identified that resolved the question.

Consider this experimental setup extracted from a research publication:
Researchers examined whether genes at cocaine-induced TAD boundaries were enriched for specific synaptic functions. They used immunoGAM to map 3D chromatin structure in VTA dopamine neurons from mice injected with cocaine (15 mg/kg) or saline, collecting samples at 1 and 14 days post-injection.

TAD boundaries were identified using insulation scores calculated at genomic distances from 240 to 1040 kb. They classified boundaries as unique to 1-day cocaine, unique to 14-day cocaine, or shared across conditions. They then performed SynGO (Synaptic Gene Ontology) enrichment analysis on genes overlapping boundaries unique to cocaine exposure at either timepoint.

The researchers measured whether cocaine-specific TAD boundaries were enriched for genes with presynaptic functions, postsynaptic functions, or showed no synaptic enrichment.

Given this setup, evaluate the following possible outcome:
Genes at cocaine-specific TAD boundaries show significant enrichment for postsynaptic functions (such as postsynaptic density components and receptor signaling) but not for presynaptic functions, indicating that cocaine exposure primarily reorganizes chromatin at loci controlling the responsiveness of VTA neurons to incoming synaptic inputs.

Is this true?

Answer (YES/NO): YES